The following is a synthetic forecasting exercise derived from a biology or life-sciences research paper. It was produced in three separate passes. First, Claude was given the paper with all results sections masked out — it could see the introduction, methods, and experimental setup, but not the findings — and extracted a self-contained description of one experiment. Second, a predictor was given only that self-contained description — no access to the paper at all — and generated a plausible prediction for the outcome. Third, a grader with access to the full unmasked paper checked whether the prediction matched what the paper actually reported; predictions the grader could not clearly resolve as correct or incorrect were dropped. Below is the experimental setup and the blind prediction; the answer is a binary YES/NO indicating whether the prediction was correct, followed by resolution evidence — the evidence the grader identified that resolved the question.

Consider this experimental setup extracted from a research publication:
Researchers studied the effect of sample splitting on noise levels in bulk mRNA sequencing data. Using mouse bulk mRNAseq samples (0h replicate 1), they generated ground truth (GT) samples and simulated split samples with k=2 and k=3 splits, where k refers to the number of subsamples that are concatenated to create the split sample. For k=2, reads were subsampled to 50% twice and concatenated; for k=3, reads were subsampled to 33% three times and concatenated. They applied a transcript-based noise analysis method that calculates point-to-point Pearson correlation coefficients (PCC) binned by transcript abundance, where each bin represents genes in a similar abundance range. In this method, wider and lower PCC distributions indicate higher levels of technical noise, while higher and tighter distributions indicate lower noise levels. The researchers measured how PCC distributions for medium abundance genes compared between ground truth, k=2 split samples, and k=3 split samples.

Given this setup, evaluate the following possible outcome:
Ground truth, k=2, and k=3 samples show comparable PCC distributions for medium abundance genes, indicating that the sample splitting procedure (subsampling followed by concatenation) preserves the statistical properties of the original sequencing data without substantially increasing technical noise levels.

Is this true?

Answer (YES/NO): NO